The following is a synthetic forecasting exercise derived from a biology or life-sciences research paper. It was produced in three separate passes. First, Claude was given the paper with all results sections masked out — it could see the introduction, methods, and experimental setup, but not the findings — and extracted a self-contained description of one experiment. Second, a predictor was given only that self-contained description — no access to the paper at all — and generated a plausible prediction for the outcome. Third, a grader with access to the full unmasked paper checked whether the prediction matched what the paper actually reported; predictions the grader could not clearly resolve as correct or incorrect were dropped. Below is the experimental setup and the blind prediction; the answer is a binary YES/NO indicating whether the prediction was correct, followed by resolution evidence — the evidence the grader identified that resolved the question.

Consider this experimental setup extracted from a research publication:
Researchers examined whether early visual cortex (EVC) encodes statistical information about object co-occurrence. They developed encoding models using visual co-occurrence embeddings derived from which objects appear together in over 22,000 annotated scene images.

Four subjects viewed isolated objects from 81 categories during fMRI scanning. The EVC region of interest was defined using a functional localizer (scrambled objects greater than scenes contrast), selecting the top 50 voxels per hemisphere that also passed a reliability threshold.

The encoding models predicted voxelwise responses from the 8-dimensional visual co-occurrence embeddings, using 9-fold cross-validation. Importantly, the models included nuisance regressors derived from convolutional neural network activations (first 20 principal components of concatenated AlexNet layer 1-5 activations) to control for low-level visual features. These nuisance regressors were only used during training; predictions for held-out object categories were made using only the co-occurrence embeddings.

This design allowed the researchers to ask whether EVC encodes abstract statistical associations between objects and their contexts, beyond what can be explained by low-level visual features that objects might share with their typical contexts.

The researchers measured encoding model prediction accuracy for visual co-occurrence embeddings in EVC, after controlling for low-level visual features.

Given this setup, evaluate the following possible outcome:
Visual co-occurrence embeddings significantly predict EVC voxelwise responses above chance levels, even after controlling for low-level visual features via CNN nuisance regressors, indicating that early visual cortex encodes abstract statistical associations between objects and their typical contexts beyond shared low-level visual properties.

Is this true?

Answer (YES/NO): NO